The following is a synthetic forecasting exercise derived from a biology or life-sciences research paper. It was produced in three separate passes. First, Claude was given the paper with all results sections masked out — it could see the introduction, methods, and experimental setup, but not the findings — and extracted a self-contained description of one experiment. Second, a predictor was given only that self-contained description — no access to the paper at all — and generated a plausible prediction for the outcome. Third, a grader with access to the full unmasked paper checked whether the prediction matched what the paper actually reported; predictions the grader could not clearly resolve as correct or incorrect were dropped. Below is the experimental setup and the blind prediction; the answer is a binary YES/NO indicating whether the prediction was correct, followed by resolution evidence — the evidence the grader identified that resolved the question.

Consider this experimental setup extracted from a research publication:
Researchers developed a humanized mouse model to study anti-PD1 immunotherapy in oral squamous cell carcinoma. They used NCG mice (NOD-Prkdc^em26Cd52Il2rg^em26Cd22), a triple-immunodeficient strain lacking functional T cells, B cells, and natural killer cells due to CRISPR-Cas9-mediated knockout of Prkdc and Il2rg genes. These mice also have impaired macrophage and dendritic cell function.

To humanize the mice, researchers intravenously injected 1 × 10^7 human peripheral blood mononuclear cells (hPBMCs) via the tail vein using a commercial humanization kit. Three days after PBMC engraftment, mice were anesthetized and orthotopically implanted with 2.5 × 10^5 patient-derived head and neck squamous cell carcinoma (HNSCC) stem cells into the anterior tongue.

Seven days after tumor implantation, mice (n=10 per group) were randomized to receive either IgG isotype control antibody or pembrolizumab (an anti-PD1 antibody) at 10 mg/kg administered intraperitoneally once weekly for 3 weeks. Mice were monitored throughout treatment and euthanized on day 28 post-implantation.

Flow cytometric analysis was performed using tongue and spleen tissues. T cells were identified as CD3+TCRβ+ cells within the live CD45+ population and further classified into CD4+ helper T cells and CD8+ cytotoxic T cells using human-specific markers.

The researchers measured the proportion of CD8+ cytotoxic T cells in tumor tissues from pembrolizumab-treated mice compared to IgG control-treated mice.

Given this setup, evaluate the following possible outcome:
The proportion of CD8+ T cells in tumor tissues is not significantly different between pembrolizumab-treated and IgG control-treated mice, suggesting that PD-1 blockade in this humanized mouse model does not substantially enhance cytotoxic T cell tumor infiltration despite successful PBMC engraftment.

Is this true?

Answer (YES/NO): NO